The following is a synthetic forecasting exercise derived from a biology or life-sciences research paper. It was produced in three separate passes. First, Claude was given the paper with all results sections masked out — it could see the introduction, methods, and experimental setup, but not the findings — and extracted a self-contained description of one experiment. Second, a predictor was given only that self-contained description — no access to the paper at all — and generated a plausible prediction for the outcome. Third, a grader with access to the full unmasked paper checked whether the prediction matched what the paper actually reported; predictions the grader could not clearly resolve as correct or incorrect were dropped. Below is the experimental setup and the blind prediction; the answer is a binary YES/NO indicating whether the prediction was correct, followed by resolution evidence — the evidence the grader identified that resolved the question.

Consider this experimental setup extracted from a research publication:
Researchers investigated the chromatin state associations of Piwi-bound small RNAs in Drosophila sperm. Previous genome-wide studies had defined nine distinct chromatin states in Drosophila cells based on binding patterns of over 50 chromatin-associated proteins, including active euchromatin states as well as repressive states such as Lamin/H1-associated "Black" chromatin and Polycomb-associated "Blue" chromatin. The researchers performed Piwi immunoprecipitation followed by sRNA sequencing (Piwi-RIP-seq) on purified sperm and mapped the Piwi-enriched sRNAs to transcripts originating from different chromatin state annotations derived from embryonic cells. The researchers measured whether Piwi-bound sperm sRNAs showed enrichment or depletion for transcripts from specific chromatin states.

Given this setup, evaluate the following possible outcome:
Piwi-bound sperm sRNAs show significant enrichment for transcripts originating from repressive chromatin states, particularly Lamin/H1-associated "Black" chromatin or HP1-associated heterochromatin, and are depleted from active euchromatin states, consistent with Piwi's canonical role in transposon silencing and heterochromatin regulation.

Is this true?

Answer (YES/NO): YES